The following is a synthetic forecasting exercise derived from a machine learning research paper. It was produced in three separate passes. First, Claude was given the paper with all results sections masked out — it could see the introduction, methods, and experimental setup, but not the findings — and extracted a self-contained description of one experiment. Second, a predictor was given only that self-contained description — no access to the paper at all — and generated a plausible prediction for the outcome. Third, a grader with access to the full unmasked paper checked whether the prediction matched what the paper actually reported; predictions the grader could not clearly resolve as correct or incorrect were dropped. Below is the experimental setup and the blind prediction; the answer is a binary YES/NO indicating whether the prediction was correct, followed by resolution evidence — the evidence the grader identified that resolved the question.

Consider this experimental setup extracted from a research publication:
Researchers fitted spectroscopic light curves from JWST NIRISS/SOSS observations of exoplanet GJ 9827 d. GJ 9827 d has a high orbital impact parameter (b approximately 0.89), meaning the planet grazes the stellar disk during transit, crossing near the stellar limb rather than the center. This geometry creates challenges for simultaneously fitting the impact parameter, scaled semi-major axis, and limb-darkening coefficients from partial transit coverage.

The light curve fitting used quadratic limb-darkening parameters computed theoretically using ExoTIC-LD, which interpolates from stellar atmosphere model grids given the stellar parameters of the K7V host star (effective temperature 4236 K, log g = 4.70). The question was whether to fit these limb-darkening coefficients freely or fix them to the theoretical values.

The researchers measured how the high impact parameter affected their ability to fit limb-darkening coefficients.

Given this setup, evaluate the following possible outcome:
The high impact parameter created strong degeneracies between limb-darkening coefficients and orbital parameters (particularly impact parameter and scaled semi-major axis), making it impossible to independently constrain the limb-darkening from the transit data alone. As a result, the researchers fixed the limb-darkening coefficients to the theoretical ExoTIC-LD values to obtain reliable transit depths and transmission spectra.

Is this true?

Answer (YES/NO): YES